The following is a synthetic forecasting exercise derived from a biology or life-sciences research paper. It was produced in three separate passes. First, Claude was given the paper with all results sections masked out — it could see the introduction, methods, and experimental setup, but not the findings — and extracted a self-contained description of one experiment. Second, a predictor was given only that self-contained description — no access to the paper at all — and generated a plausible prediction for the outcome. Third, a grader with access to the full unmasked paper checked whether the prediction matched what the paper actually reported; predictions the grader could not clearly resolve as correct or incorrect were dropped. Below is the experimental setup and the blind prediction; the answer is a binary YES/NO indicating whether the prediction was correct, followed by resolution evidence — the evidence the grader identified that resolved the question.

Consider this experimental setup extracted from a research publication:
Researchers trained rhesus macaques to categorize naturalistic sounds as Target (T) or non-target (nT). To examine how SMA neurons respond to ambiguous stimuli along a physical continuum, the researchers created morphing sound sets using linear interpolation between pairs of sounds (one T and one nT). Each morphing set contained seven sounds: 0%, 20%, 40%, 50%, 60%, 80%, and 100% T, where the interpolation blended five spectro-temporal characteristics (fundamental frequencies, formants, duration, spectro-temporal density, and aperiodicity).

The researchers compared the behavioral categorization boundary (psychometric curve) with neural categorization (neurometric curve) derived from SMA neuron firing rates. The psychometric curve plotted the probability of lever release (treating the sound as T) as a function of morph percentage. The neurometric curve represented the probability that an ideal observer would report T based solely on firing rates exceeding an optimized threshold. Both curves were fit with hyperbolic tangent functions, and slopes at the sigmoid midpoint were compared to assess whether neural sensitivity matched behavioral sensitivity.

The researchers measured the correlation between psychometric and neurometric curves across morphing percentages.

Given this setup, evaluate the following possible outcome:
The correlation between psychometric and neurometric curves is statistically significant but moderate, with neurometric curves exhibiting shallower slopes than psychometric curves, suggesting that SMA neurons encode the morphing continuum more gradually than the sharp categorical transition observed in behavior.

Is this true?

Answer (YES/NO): NO